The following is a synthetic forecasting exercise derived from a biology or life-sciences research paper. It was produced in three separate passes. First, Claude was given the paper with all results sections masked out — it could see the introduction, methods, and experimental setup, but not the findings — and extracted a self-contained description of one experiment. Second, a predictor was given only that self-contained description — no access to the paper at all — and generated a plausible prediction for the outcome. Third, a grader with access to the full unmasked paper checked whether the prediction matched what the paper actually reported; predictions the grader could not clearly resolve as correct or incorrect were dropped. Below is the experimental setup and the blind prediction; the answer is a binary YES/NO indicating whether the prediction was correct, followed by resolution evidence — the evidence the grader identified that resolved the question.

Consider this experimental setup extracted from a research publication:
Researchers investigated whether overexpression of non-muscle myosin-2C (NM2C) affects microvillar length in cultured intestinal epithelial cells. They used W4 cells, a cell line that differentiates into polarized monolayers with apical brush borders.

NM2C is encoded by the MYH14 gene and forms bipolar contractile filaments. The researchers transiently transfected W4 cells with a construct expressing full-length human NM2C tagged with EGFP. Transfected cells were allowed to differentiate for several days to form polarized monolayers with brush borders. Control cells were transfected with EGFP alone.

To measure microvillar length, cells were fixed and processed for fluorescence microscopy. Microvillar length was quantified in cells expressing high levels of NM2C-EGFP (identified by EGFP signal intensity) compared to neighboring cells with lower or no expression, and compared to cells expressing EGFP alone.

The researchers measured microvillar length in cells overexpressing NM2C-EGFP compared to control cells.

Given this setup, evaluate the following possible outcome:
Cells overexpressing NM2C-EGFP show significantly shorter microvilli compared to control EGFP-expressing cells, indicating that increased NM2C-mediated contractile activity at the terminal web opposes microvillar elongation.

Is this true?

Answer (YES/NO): YES